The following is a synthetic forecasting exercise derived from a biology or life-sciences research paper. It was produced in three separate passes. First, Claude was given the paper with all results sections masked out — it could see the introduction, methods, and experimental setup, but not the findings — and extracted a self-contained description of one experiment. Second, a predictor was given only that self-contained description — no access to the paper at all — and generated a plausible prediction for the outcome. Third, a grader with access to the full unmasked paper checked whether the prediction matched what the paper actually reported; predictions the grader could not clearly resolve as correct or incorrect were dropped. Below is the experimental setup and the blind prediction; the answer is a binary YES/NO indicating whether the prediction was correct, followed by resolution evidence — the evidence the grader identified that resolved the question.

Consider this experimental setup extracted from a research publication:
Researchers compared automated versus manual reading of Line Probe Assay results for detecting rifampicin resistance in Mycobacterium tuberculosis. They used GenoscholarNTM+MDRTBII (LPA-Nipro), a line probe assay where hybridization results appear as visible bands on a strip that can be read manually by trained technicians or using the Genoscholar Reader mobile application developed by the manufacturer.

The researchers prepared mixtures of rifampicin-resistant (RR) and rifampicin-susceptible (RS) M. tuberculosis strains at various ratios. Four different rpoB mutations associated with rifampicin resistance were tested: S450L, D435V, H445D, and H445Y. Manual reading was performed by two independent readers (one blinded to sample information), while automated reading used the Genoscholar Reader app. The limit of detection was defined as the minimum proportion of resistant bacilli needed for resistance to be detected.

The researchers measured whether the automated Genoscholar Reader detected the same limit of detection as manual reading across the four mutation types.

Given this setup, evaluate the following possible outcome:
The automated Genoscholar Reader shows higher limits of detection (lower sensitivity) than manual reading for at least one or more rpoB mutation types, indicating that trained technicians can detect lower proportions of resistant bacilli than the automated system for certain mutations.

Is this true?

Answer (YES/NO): YES